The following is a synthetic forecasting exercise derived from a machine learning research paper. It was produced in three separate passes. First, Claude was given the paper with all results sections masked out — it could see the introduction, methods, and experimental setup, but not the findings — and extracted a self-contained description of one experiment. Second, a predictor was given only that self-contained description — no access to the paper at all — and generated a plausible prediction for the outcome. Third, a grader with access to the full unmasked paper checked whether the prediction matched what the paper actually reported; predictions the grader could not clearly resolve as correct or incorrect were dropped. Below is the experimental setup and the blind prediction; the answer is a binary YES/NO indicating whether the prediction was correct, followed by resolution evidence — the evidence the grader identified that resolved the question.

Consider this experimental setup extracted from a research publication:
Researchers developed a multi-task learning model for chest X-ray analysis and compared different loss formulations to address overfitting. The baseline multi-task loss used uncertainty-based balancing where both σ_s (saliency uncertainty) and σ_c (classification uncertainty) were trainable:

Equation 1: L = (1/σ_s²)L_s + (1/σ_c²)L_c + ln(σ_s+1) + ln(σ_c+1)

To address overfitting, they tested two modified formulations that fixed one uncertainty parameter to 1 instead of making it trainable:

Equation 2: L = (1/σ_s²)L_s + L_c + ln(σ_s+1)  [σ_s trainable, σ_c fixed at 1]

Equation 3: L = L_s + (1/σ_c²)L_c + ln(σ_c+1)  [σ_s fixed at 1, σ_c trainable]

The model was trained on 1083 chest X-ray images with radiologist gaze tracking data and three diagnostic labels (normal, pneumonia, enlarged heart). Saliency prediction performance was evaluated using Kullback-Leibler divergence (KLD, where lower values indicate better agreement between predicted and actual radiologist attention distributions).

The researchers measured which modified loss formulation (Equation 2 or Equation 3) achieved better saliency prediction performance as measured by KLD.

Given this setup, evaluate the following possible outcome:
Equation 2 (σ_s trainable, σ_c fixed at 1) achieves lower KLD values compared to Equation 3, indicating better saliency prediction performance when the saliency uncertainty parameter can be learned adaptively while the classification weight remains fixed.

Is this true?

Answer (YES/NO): NO